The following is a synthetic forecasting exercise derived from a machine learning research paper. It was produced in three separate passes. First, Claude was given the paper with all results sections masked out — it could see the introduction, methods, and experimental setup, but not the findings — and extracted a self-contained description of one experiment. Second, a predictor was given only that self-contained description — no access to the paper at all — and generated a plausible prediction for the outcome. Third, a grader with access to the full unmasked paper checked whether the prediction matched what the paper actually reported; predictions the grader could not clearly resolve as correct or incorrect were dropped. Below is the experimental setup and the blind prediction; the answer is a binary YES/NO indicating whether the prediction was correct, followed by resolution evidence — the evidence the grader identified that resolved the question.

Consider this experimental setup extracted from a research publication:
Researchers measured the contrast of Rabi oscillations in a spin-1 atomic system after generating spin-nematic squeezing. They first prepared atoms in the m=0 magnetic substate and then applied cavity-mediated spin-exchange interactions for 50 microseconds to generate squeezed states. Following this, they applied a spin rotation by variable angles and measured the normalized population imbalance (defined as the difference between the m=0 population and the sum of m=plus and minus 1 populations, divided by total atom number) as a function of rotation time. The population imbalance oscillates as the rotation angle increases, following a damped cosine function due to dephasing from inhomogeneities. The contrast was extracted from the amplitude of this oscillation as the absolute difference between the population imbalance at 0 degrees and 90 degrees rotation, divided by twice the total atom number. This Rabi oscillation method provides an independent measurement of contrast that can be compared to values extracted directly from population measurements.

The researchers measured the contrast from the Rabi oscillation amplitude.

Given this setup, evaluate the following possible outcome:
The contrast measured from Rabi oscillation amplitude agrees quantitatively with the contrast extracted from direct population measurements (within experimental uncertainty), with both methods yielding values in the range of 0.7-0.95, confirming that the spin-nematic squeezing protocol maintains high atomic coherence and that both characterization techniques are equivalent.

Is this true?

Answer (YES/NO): NO